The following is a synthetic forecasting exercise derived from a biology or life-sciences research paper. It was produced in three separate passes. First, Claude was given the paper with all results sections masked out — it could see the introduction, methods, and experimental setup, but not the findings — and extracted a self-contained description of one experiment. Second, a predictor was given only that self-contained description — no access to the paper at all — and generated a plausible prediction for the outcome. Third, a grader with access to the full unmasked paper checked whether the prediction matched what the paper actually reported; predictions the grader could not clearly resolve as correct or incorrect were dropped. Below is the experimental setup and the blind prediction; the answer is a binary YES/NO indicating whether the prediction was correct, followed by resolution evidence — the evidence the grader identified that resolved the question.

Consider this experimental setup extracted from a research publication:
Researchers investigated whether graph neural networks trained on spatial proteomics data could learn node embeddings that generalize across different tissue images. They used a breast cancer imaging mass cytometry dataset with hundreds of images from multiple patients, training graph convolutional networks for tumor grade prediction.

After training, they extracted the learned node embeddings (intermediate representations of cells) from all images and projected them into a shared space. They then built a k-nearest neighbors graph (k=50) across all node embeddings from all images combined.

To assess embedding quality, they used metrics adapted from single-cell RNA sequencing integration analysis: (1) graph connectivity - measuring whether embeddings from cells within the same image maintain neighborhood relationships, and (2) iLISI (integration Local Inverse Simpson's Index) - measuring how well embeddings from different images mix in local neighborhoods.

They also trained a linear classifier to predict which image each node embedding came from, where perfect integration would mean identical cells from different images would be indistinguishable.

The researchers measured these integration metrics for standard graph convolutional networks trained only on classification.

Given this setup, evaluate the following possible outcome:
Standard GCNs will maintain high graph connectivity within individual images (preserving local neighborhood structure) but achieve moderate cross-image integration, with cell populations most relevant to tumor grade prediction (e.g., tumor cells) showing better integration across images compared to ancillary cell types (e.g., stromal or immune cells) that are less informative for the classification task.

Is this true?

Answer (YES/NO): NO